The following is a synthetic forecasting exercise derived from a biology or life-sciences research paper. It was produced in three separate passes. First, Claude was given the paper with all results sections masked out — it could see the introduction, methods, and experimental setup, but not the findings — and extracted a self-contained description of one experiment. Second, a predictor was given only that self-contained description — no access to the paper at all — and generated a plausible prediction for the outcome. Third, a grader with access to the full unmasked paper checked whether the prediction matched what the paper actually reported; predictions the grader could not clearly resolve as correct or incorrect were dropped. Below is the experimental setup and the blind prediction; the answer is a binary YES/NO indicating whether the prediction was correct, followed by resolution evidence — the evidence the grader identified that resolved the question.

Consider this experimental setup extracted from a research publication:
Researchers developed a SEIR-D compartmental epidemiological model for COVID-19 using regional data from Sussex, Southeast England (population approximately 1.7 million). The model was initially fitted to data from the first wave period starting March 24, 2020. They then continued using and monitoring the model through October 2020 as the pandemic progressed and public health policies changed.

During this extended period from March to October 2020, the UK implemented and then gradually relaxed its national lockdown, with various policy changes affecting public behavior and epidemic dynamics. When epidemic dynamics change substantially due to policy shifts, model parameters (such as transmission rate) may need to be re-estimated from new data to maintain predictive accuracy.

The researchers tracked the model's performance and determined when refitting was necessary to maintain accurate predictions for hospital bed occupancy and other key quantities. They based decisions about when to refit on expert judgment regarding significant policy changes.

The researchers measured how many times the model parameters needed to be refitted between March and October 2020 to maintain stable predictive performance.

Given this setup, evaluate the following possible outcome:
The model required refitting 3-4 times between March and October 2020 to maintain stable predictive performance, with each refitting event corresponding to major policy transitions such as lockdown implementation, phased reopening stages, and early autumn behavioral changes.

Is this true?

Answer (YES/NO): NO